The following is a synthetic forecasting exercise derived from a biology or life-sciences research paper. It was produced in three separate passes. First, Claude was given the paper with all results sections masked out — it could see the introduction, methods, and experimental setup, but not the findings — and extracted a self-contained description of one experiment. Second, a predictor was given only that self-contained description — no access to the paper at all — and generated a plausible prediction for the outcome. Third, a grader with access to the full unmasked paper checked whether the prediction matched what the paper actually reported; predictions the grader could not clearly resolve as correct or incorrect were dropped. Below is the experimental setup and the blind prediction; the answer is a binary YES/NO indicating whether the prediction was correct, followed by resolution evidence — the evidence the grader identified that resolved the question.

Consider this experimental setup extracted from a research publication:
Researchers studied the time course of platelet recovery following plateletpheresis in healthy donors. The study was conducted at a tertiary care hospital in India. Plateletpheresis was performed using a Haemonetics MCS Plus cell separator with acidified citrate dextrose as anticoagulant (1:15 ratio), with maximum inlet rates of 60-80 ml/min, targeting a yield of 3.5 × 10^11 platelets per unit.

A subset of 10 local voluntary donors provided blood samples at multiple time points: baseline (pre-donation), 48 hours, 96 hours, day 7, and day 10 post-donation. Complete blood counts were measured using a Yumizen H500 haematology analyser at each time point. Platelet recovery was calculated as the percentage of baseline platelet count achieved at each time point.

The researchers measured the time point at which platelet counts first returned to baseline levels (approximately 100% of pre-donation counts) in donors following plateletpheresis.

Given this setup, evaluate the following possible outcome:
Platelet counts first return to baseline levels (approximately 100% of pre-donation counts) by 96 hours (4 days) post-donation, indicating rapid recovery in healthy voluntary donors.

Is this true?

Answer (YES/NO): NO